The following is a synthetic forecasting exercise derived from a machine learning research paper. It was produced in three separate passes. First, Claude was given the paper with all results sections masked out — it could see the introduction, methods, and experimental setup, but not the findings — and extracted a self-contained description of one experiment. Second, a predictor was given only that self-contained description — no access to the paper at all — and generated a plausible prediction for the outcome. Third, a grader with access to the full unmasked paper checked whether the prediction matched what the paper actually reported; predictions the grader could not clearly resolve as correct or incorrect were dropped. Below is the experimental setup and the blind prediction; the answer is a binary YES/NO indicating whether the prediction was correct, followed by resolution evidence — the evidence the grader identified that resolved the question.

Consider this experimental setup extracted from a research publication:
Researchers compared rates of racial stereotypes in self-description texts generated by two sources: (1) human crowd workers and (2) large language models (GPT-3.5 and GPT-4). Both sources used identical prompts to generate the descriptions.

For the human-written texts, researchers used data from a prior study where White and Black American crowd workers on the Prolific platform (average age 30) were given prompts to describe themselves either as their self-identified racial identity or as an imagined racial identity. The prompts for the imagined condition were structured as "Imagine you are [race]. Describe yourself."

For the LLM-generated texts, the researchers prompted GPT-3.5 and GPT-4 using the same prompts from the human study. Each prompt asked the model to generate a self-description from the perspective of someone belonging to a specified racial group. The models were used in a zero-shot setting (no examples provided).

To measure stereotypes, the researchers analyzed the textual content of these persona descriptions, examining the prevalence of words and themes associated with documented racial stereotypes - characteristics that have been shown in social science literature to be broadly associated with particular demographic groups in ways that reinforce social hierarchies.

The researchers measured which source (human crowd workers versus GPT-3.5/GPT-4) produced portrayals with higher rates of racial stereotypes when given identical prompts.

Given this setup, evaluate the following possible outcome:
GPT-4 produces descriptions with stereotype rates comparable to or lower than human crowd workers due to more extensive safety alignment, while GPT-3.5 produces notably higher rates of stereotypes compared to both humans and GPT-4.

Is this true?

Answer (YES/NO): NO